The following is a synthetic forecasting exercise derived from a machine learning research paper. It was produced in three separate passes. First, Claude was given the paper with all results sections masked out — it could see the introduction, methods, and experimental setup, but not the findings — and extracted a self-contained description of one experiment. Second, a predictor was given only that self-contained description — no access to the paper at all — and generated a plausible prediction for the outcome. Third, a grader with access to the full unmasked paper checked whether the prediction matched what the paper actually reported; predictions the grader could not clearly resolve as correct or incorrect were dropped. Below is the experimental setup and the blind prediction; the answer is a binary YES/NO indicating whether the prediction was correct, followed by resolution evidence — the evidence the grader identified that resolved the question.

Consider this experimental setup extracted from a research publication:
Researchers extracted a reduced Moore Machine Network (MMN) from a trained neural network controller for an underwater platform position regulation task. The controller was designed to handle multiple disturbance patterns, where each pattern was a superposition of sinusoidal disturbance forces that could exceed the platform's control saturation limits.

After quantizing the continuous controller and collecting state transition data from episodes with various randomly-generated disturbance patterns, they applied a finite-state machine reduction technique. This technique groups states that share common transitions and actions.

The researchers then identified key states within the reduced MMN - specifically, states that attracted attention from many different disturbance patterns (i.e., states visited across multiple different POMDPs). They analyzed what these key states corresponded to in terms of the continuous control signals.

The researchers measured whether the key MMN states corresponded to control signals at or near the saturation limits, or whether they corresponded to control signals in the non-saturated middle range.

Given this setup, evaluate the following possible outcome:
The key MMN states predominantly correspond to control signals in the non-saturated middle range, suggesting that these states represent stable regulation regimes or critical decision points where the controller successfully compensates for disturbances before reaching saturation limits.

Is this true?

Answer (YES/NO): NO